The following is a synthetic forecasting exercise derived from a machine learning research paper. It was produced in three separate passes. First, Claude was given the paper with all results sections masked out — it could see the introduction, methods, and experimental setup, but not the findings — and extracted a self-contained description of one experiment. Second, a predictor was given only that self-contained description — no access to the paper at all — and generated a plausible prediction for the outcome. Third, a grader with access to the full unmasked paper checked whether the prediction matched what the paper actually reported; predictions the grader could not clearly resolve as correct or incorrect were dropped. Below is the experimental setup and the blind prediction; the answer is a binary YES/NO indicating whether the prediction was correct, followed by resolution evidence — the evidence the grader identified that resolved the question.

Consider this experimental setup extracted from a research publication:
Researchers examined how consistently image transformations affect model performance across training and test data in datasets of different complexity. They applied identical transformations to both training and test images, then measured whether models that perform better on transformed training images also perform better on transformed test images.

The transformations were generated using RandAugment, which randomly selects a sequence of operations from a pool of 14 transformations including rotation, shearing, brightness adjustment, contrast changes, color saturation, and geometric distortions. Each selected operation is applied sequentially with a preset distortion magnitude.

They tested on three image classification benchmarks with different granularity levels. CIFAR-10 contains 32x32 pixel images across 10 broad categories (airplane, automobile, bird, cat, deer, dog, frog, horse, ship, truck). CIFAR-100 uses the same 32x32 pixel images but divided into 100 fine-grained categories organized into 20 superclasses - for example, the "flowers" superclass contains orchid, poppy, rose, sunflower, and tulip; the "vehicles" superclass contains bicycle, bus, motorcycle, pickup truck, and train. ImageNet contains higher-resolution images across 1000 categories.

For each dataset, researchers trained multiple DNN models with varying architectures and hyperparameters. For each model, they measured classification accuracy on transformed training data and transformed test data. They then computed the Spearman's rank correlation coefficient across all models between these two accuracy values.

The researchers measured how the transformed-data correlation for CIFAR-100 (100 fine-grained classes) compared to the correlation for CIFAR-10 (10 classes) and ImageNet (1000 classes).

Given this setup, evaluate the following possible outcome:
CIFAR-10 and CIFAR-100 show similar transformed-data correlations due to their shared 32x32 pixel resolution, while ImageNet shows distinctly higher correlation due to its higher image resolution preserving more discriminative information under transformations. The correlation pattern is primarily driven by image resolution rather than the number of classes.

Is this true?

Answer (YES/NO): NO